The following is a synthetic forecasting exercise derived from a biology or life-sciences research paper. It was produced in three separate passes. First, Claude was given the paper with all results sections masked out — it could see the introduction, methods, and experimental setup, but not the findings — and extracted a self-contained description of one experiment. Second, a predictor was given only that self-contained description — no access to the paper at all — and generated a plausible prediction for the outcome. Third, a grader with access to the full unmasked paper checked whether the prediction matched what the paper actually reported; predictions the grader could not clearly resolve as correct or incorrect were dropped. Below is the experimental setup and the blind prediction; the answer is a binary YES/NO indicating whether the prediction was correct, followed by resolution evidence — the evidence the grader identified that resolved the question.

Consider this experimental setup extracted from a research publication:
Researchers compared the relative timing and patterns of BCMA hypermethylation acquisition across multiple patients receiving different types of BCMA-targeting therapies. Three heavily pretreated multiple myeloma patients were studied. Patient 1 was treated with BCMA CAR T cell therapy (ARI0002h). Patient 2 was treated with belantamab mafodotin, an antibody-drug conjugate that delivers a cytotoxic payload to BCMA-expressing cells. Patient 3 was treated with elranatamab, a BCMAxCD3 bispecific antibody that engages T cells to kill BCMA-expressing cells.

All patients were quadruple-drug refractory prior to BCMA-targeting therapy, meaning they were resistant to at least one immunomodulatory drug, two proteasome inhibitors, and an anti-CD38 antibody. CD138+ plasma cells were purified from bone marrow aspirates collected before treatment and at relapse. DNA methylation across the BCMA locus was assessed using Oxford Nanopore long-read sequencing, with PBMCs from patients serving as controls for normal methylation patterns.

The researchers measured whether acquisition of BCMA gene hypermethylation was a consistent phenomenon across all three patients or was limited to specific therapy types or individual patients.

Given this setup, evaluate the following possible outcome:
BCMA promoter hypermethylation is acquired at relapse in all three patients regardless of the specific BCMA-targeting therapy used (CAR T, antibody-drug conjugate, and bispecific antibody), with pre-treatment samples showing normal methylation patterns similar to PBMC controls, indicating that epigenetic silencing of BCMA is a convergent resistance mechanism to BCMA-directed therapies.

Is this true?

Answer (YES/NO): NO